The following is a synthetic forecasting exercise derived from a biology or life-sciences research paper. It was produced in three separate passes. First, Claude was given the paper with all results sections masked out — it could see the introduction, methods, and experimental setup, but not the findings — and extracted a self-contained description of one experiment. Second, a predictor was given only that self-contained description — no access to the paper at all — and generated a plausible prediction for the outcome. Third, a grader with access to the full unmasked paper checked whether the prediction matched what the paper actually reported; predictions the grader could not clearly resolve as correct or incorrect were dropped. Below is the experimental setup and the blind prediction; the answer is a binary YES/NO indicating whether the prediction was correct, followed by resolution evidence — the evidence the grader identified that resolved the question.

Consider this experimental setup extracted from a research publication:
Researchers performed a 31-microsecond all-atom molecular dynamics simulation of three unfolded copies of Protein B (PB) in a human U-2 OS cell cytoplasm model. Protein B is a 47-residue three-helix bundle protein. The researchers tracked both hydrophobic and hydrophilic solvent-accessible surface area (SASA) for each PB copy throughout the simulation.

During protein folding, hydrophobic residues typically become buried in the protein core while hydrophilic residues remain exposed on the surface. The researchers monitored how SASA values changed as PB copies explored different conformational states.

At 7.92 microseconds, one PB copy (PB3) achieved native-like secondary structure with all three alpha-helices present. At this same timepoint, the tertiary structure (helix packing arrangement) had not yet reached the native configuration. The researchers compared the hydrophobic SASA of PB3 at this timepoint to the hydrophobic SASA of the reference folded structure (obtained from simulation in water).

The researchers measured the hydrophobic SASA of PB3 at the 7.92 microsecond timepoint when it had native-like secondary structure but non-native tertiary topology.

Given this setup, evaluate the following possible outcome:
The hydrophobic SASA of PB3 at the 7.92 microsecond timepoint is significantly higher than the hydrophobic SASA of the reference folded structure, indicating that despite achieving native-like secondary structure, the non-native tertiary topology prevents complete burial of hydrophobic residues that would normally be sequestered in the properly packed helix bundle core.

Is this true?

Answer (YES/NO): YES